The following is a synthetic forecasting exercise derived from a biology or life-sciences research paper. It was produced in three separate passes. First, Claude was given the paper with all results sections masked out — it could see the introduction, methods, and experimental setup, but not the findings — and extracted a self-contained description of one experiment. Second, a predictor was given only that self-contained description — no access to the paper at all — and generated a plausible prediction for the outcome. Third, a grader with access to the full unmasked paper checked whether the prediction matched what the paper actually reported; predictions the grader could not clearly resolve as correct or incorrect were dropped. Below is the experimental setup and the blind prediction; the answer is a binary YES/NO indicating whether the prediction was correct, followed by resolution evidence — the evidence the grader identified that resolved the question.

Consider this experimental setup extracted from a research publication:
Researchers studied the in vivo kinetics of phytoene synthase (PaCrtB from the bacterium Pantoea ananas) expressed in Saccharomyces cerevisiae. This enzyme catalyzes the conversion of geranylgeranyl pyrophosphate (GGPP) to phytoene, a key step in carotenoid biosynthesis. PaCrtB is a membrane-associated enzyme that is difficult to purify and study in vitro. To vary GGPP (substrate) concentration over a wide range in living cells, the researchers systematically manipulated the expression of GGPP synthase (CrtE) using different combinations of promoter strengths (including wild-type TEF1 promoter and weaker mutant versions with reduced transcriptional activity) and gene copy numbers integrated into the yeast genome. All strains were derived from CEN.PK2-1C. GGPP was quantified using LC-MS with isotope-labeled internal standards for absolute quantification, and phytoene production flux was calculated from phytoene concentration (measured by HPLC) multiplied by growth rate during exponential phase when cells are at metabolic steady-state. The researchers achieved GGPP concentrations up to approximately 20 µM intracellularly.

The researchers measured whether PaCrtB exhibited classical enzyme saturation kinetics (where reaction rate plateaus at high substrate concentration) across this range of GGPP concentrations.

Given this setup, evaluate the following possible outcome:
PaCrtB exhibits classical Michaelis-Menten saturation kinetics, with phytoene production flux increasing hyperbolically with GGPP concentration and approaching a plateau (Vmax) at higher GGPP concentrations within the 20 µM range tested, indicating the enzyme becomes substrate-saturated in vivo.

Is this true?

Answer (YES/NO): NO